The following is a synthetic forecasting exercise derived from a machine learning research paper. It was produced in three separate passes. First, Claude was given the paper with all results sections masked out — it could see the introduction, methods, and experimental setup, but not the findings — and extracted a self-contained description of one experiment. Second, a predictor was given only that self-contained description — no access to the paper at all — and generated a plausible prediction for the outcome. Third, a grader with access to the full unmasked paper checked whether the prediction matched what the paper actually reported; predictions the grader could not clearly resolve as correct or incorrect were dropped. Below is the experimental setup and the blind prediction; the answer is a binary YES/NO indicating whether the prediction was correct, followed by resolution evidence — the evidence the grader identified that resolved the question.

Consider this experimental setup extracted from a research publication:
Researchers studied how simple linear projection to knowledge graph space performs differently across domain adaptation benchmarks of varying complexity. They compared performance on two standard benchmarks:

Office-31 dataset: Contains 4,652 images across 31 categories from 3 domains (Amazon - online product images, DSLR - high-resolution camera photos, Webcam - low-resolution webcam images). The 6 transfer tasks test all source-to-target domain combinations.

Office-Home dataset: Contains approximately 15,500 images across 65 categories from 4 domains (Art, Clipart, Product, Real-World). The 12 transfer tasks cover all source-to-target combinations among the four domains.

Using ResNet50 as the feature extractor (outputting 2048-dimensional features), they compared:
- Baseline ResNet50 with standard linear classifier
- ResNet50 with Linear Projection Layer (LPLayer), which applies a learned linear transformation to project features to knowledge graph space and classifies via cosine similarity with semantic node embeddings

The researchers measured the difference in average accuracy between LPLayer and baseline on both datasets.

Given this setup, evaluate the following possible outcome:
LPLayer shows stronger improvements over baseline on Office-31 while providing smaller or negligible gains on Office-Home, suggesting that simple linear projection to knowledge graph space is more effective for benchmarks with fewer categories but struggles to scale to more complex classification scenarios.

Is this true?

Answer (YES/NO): NO